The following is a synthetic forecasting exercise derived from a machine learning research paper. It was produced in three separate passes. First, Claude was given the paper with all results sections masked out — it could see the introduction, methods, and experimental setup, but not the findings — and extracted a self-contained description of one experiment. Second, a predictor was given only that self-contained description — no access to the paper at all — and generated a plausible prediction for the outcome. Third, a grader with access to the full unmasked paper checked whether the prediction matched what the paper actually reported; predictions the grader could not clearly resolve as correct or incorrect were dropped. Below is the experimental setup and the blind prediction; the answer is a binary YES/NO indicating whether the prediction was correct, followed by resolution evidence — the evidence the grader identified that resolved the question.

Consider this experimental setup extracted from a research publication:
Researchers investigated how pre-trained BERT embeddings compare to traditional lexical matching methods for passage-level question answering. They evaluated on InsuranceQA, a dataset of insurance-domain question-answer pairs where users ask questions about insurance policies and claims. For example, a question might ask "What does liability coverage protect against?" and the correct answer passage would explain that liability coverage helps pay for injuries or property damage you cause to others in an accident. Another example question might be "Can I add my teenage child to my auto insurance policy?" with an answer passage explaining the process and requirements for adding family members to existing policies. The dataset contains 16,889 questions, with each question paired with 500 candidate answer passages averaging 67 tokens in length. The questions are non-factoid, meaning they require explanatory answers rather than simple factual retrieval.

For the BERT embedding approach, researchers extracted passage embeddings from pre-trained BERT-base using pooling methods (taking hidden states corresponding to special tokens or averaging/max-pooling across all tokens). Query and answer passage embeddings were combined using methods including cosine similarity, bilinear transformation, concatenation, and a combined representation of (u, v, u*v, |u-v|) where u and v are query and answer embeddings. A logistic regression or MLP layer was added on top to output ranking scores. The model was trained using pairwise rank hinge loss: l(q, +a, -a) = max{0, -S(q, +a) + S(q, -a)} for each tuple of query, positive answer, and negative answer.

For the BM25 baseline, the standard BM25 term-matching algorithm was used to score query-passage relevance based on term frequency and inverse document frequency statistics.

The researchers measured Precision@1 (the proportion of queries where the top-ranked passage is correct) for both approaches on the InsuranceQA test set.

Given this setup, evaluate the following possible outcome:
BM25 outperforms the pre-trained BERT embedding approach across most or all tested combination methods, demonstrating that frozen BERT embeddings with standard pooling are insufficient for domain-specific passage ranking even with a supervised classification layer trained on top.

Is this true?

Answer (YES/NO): YES